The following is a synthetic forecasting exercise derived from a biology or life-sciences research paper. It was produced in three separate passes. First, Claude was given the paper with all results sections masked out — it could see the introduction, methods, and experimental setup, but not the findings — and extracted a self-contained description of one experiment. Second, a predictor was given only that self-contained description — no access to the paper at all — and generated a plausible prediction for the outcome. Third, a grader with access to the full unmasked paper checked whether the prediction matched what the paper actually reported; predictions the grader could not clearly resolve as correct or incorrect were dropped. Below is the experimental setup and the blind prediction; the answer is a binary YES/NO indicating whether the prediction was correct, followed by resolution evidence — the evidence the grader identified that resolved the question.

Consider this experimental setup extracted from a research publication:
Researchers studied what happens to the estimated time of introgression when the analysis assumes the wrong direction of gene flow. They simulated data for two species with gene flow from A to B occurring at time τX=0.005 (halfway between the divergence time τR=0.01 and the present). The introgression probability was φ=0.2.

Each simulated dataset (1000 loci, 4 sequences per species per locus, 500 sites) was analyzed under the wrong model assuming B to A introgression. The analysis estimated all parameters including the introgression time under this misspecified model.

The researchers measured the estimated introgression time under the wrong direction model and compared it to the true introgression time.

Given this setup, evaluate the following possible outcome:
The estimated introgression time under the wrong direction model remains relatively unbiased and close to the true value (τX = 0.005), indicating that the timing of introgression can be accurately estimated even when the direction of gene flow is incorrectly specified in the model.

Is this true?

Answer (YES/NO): YES